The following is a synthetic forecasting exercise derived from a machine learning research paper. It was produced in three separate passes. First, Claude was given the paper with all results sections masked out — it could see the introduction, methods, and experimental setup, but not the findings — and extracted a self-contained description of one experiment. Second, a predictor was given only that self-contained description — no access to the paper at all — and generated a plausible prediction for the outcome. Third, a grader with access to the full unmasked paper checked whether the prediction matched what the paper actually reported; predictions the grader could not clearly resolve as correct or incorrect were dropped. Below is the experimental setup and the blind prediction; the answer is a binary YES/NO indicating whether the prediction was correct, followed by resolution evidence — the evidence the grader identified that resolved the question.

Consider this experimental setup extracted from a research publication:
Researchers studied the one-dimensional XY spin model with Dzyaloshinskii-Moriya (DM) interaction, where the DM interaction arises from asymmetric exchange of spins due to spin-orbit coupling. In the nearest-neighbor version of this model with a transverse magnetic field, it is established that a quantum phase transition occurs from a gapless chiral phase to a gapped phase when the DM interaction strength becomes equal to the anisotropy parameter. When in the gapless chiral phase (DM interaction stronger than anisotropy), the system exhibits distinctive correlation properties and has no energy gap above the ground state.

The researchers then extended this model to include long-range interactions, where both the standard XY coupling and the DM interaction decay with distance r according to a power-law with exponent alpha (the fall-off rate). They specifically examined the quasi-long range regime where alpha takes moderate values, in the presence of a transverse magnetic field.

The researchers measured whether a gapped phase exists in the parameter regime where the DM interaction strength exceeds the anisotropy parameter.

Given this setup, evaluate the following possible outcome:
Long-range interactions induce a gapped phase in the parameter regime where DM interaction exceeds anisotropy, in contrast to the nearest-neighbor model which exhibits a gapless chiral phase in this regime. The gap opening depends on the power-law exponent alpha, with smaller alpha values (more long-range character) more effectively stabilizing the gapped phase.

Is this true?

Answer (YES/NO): YES